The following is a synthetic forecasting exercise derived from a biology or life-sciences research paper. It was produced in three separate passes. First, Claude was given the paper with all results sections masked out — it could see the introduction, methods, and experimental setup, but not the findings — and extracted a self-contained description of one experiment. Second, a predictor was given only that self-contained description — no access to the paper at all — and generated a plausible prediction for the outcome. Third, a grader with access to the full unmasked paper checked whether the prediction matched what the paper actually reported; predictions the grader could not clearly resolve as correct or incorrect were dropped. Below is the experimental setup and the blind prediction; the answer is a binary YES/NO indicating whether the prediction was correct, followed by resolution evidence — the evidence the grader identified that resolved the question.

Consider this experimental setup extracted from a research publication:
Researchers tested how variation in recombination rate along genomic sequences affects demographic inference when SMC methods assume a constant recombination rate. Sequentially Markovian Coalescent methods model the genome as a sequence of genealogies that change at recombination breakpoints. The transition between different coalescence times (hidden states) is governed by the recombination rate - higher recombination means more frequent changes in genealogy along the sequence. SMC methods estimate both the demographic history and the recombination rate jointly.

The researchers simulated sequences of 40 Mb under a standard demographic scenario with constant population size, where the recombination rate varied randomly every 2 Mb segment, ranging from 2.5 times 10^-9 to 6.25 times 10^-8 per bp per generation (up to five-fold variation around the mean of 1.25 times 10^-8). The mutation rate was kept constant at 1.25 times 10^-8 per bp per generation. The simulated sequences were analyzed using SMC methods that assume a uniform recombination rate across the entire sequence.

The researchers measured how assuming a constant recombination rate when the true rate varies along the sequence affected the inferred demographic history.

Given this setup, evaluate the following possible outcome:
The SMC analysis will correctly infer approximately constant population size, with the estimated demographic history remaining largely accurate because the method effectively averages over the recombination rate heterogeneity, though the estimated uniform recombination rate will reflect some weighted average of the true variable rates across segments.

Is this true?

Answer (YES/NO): NO